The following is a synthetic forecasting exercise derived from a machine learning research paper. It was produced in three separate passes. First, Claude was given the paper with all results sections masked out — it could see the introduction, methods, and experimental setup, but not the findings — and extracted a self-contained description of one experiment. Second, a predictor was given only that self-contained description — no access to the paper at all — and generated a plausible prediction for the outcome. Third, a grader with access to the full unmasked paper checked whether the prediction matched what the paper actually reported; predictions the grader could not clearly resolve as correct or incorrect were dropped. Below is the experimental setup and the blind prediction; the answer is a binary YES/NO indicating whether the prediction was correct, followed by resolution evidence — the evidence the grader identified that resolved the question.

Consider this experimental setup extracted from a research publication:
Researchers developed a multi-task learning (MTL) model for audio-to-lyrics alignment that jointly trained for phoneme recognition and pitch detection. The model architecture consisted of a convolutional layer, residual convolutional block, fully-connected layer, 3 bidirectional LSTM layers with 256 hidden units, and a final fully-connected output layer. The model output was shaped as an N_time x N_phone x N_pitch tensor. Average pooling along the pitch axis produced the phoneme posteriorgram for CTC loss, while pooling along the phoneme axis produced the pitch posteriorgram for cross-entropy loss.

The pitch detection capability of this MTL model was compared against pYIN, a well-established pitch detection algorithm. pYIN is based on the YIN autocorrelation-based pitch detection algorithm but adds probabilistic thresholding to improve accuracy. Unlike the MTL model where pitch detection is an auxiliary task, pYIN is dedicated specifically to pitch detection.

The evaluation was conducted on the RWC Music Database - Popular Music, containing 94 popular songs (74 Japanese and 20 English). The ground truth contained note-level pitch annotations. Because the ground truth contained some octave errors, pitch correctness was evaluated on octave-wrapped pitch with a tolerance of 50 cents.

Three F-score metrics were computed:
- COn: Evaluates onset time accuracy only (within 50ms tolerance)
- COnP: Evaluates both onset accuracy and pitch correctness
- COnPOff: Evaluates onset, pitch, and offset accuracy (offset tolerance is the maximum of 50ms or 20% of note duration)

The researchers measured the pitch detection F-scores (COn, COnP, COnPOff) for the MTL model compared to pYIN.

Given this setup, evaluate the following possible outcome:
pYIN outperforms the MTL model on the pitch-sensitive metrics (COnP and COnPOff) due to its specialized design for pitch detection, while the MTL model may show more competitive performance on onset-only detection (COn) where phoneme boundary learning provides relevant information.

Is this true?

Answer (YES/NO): NO